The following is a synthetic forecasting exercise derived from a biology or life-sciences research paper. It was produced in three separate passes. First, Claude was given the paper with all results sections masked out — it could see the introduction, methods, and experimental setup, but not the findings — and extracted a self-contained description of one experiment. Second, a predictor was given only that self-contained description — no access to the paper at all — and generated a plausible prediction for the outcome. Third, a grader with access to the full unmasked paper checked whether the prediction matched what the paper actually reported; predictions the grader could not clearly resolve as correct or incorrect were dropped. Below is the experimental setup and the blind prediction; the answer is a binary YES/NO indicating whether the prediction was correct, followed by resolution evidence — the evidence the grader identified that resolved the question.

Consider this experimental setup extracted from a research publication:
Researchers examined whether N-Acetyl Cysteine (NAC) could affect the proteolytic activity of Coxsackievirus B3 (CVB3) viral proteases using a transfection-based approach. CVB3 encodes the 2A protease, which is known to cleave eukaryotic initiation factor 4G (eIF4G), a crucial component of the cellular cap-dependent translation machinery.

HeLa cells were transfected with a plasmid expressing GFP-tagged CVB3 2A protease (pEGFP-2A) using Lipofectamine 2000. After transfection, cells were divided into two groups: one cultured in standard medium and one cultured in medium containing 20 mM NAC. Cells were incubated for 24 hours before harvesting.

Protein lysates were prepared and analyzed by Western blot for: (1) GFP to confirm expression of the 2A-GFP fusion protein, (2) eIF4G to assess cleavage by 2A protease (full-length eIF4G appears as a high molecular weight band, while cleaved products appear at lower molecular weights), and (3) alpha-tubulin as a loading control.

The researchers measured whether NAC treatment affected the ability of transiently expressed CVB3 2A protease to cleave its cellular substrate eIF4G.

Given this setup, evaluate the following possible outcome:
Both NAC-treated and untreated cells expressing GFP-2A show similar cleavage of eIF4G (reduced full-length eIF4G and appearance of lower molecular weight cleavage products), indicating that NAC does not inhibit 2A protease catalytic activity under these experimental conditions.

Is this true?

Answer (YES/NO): NO